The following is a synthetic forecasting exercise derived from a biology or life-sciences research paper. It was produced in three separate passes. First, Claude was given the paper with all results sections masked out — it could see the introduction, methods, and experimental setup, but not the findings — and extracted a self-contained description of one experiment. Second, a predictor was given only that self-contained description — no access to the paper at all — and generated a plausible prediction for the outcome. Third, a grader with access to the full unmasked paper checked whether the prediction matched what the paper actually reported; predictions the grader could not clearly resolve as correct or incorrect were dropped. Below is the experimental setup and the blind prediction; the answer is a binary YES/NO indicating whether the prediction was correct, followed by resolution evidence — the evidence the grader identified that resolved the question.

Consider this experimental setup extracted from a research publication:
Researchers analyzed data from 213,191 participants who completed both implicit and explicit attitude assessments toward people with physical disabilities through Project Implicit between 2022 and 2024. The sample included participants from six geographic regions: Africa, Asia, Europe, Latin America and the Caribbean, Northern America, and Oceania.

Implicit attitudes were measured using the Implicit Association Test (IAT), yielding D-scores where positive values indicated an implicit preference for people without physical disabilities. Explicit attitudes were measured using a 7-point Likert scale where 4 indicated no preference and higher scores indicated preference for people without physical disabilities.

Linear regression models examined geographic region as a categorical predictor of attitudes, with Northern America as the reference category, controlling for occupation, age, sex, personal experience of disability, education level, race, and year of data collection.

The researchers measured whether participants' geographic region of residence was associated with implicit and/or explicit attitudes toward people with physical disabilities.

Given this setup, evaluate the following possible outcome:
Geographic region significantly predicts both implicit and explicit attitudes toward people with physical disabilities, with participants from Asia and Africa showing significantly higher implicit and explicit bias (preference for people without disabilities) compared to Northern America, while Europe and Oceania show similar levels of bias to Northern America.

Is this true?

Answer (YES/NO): NO